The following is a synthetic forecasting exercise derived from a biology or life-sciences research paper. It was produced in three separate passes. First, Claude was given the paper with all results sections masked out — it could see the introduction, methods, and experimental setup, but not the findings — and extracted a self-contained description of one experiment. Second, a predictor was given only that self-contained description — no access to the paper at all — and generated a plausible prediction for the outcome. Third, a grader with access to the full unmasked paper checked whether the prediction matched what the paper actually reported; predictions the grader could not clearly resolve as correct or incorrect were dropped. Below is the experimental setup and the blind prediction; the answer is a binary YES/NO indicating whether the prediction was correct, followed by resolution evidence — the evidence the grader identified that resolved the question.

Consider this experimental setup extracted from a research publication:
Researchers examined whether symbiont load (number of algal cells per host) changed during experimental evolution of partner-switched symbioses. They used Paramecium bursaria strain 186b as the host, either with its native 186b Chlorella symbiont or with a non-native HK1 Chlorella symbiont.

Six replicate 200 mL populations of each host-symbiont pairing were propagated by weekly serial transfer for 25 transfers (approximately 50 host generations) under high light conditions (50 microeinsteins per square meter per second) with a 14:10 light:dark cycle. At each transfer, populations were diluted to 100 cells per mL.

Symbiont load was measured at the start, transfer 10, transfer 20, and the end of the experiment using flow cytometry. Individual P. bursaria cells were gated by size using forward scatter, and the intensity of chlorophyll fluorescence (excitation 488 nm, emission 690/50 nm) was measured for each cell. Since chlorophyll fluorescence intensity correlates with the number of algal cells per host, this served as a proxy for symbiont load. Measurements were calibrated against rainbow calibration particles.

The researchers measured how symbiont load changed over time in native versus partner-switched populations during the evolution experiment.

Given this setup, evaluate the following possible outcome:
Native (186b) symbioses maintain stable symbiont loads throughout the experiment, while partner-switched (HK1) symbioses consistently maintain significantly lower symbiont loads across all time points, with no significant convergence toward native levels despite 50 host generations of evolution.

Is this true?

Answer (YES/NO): NO